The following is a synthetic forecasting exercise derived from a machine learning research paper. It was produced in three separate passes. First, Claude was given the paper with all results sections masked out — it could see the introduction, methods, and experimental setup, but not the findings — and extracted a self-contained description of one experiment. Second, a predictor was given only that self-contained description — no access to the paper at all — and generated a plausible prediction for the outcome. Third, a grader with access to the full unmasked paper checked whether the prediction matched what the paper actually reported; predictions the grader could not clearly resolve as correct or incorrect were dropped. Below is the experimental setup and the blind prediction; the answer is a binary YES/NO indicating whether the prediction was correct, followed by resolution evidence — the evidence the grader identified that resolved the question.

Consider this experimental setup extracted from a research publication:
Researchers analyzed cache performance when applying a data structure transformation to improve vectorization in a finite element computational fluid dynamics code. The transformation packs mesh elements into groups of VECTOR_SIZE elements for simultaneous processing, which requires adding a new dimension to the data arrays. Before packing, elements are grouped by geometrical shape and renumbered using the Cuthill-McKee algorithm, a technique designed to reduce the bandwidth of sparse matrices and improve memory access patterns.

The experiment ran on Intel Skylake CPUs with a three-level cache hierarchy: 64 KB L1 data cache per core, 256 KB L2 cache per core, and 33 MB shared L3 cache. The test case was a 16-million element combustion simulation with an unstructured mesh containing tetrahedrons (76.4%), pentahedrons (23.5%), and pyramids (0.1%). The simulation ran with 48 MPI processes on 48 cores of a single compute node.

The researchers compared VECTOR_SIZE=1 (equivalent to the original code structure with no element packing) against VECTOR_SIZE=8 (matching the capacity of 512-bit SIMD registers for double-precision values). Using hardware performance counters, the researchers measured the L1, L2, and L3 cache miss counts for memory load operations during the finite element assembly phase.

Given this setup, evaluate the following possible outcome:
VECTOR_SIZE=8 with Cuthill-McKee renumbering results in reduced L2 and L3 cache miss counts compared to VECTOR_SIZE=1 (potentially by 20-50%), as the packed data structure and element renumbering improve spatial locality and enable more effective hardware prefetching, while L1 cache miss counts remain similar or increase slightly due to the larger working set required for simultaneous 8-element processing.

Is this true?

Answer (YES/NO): NO